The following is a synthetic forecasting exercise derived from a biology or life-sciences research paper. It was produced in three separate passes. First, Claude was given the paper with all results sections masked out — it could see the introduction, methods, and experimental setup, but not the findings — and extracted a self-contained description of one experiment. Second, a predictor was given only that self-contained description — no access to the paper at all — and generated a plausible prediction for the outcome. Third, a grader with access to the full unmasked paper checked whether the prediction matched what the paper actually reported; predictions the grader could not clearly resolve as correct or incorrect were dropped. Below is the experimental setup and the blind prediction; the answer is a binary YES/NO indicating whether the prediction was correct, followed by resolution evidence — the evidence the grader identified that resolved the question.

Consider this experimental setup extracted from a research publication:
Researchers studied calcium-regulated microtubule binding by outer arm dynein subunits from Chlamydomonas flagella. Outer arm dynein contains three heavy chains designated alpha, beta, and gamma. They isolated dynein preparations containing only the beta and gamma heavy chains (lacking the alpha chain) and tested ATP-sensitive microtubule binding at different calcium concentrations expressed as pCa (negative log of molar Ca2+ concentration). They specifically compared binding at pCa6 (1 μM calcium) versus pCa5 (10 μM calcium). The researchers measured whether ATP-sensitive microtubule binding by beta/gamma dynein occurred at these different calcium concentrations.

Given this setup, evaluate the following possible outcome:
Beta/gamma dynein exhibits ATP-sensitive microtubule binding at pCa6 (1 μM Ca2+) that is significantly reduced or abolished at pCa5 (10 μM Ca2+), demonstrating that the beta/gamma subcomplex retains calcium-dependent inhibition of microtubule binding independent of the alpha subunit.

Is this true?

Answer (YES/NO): NO